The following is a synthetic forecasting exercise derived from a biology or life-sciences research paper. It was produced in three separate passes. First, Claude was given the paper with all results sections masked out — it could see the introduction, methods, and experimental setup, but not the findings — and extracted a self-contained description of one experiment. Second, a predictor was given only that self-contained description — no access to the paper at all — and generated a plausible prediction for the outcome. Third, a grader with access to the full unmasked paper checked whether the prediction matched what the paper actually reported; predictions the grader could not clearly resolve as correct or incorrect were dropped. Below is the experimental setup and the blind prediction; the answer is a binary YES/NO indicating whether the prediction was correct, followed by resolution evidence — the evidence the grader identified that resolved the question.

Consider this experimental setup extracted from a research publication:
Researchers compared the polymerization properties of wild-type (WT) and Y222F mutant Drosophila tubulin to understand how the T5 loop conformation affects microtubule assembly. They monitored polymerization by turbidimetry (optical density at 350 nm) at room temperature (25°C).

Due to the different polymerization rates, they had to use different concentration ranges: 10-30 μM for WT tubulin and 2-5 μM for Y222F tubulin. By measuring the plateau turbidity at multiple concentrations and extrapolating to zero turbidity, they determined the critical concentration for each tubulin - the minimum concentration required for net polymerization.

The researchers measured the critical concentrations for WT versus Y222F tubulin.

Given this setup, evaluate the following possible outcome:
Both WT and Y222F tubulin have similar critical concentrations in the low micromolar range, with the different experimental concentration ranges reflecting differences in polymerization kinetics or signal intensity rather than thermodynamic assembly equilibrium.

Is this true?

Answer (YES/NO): NO